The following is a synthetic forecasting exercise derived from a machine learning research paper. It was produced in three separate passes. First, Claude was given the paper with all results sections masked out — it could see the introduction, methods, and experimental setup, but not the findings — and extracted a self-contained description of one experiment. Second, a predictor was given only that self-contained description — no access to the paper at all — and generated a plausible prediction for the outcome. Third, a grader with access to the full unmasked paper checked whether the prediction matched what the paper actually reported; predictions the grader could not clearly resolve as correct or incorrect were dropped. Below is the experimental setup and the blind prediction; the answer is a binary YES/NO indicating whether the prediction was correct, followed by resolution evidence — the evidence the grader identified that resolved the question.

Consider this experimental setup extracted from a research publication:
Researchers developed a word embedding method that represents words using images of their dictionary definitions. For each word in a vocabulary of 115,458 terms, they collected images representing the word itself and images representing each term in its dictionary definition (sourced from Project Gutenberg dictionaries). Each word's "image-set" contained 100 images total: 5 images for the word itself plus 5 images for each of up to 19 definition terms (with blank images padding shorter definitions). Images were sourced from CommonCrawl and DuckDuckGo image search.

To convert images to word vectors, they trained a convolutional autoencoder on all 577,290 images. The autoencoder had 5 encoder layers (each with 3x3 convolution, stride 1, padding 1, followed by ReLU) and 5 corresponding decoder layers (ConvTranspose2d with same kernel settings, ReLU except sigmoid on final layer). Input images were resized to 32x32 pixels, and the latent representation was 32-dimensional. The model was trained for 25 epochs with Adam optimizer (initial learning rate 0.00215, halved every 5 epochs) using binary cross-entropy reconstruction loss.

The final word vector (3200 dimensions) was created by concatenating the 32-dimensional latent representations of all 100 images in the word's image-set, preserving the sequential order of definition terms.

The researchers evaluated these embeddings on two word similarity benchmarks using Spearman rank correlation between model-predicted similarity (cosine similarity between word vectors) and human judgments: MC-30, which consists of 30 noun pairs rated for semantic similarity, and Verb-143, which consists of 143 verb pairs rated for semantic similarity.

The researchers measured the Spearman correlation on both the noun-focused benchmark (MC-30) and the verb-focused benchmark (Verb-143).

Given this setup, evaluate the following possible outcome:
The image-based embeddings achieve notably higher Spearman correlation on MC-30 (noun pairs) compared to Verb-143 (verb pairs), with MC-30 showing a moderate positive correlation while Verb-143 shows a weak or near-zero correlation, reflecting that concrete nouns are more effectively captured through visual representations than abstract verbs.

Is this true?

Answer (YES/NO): YES